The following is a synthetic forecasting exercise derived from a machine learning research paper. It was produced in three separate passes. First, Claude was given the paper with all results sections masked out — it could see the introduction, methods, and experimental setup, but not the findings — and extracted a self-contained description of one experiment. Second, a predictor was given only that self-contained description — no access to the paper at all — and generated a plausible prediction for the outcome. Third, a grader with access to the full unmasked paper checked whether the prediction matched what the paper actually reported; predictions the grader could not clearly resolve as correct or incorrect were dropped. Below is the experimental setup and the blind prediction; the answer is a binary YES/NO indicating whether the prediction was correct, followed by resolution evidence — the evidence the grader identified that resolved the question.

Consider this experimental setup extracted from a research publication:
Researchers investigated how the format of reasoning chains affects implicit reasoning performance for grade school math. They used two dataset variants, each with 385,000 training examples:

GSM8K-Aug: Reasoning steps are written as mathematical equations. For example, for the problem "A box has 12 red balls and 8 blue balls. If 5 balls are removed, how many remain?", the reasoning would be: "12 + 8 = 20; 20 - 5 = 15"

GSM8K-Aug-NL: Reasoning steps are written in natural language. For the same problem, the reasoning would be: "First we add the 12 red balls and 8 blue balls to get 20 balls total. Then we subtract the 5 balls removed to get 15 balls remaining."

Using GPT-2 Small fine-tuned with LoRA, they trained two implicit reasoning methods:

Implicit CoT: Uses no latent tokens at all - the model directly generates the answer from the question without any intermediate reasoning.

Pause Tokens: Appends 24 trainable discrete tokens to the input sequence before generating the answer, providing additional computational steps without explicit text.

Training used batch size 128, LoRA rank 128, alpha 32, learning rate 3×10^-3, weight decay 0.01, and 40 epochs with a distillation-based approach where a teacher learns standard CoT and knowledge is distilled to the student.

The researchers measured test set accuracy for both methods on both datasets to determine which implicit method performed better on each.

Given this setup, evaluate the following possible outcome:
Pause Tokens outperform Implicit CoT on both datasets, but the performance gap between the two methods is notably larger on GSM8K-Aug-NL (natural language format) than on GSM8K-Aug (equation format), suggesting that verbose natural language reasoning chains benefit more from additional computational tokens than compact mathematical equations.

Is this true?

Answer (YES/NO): NO